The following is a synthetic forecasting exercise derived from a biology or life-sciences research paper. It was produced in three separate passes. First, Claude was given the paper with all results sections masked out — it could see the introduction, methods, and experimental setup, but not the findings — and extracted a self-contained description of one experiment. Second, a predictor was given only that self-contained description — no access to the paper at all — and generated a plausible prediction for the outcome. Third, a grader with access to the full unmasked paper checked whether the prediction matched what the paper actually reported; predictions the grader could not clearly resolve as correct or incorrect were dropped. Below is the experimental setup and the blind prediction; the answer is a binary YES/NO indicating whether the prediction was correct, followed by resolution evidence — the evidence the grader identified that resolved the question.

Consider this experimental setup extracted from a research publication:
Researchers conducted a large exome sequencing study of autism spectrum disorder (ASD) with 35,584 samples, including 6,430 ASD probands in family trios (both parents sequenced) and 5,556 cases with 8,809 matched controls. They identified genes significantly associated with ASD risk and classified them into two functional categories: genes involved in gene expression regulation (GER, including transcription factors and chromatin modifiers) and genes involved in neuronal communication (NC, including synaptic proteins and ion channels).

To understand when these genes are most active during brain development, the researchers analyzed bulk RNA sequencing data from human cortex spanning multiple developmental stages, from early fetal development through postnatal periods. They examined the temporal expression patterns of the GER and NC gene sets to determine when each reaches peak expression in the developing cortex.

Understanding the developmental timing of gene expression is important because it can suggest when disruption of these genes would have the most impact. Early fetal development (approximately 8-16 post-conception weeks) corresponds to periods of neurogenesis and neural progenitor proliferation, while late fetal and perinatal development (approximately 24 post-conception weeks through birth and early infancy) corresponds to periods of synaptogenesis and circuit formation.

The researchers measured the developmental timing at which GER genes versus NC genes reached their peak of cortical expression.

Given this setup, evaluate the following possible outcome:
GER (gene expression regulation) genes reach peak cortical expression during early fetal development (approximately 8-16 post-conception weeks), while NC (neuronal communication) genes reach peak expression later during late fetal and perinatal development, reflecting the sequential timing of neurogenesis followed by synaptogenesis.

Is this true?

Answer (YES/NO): NO